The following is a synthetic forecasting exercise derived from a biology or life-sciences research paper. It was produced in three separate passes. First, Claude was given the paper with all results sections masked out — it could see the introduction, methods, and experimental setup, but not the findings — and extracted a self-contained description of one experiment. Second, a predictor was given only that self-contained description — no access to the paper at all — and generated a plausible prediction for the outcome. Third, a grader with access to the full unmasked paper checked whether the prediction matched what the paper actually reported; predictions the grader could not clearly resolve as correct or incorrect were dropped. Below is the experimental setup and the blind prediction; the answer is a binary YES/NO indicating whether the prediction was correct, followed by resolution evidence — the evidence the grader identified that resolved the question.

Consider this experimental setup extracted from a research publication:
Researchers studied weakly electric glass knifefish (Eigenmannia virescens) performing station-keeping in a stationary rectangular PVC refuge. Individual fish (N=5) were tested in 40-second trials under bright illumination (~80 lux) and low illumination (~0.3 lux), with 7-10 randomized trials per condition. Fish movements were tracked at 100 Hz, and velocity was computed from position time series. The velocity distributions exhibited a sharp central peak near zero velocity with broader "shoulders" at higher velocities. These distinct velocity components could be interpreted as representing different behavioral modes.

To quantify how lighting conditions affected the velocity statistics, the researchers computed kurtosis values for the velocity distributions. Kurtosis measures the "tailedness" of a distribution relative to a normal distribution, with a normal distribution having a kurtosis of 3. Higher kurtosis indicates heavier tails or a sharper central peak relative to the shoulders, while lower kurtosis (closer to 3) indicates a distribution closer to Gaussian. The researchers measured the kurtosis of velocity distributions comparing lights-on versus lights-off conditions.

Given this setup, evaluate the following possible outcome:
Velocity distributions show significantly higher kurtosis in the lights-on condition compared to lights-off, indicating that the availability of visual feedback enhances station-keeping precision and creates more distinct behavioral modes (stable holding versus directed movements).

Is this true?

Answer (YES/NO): YES